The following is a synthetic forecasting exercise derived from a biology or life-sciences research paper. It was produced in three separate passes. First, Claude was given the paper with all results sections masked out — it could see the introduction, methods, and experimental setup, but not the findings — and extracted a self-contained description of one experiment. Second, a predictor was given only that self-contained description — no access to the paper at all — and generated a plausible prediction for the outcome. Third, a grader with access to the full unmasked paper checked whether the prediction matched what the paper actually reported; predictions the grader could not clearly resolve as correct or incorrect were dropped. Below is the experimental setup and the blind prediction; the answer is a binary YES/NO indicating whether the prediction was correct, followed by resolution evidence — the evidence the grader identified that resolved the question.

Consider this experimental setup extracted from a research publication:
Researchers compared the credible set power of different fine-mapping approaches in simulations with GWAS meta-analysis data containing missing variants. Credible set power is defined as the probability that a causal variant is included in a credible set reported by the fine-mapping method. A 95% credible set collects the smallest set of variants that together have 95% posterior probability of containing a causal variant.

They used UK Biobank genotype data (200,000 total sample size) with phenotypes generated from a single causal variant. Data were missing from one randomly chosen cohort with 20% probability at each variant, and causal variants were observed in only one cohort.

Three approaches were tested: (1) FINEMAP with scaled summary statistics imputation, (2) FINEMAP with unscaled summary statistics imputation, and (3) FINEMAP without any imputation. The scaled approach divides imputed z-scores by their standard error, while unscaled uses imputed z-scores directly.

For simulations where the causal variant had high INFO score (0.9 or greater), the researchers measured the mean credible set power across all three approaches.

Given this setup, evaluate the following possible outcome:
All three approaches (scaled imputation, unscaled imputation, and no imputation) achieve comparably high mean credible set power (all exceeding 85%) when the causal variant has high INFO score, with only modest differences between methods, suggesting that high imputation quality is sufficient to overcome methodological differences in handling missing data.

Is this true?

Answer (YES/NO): NO